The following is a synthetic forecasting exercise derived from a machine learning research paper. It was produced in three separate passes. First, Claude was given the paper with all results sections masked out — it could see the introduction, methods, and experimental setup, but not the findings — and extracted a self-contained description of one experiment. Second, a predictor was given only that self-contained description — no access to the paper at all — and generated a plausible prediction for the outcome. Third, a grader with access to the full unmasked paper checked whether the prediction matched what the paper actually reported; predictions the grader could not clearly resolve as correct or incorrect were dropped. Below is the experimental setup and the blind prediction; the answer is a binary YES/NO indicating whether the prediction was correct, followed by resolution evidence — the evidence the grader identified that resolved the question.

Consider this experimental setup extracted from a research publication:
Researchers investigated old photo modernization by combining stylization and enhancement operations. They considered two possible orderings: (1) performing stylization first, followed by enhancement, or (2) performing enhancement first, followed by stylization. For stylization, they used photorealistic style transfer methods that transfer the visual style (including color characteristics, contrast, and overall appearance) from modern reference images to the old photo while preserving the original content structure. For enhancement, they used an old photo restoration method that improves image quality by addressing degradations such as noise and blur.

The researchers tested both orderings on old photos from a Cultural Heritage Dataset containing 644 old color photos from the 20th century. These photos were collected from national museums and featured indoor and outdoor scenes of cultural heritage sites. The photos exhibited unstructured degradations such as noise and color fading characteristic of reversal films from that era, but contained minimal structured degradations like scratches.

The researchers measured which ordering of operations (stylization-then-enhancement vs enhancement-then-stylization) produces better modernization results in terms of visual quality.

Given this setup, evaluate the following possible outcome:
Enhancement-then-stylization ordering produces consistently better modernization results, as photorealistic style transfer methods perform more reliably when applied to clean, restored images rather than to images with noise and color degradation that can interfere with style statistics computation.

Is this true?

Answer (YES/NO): NO